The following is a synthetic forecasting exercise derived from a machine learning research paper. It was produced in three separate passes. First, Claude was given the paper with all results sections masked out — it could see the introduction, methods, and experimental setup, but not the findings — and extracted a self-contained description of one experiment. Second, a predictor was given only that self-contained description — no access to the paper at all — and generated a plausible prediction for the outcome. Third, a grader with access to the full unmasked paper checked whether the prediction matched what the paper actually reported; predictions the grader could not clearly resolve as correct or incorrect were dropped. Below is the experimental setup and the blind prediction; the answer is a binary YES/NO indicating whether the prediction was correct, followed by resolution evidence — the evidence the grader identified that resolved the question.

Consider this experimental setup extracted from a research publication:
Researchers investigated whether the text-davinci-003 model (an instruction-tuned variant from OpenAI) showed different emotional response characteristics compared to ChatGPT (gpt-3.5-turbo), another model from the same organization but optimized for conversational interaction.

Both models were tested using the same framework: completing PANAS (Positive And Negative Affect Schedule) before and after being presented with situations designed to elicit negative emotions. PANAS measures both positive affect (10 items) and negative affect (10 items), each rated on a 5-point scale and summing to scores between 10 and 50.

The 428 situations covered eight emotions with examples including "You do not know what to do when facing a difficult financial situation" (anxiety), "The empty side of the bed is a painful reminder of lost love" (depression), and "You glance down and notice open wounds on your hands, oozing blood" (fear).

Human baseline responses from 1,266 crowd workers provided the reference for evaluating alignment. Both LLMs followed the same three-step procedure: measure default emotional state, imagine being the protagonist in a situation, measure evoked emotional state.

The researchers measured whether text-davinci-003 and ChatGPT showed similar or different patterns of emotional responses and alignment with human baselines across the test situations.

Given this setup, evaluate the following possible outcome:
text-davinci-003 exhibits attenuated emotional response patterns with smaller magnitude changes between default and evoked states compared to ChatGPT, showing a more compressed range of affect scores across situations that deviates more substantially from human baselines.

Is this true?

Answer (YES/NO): NO